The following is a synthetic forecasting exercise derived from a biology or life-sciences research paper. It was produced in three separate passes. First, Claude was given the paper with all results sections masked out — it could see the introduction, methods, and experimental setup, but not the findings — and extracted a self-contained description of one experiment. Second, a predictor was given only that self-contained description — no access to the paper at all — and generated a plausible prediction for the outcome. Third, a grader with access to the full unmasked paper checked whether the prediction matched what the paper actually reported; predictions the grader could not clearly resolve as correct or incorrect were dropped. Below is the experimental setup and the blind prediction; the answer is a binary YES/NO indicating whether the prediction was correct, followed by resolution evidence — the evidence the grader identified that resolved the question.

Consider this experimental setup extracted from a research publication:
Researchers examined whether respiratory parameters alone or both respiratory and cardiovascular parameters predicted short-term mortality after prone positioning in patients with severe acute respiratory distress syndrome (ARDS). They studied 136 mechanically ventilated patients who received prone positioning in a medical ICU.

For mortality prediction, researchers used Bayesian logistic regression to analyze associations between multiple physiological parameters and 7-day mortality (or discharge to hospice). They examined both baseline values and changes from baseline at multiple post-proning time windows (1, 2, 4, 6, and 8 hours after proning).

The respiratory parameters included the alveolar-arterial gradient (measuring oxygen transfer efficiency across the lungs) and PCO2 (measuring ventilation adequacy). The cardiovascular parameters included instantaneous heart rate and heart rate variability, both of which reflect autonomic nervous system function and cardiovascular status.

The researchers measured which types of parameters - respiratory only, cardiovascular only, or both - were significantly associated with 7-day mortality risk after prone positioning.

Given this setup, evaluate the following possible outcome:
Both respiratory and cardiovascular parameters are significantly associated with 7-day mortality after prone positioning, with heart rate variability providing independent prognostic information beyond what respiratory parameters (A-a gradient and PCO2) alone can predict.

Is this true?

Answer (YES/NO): YES